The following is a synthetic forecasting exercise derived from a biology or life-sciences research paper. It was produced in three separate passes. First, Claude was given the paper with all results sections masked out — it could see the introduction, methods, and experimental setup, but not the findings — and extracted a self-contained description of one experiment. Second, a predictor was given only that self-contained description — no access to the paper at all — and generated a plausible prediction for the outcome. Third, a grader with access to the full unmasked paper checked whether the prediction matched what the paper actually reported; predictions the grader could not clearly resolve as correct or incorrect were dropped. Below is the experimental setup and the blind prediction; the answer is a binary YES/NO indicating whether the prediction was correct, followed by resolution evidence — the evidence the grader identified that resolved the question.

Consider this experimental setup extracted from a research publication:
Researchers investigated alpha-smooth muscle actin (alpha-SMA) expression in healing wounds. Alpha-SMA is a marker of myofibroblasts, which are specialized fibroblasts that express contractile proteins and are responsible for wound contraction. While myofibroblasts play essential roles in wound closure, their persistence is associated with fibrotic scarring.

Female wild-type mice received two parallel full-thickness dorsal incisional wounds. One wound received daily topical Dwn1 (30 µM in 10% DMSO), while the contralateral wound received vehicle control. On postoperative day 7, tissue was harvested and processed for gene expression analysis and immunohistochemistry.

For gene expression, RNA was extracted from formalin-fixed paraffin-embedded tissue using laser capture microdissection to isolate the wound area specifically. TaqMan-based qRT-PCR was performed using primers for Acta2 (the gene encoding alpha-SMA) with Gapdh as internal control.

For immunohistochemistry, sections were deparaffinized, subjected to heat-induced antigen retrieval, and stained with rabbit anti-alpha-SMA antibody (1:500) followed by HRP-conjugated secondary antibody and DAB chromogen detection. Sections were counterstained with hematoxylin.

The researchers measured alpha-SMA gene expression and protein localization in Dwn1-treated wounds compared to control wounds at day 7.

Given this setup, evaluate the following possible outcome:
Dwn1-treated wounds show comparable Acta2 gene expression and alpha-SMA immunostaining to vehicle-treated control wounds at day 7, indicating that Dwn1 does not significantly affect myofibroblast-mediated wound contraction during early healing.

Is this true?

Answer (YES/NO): NO